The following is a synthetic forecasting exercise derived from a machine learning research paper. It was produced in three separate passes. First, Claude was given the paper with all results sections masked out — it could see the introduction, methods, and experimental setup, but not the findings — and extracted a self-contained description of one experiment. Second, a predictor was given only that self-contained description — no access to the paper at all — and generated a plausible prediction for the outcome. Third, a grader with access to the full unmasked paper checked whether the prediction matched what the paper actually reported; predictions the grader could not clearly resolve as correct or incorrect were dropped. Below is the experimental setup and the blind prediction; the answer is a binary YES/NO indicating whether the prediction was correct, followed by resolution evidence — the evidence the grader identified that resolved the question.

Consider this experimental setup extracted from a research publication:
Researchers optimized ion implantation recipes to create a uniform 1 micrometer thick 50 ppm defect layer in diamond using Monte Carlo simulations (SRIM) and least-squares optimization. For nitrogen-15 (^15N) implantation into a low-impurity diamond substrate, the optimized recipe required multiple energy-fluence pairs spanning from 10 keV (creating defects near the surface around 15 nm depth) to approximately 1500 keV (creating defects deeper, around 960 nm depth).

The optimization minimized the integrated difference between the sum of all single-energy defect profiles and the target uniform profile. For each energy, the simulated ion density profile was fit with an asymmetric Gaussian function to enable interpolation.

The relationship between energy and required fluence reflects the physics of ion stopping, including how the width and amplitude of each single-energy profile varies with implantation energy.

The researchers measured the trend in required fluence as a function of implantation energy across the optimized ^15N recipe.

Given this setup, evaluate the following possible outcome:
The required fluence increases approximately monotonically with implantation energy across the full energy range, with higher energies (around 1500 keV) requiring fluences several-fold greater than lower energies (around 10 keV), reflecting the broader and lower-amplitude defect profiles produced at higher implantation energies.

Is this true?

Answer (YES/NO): YES